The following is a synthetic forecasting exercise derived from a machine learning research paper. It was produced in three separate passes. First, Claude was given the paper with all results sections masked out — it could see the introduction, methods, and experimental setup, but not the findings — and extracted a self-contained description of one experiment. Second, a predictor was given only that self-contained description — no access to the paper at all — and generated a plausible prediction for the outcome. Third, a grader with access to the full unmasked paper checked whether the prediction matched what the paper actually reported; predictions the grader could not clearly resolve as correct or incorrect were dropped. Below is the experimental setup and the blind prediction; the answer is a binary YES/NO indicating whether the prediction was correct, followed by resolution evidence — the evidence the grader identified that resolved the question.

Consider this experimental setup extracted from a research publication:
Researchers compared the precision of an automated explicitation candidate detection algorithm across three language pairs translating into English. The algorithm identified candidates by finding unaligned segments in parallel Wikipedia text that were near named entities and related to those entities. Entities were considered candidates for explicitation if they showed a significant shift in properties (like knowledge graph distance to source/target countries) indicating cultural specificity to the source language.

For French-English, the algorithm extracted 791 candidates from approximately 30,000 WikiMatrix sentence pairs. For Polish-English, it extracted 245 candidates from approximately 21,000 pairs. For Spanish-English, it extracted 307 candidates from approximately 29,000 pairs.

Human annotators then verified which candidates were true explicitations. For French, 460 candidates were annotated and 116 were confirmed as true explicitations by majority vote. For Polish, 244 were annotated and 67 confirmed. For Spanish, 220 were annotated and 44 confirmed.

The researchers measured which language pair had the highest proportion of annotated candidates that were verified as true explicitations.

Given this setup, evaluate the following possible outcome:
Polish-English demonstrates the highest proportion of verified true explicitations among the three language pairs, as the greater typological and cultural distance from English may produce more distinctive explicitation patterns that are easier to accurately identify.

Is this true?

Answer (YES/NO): YES